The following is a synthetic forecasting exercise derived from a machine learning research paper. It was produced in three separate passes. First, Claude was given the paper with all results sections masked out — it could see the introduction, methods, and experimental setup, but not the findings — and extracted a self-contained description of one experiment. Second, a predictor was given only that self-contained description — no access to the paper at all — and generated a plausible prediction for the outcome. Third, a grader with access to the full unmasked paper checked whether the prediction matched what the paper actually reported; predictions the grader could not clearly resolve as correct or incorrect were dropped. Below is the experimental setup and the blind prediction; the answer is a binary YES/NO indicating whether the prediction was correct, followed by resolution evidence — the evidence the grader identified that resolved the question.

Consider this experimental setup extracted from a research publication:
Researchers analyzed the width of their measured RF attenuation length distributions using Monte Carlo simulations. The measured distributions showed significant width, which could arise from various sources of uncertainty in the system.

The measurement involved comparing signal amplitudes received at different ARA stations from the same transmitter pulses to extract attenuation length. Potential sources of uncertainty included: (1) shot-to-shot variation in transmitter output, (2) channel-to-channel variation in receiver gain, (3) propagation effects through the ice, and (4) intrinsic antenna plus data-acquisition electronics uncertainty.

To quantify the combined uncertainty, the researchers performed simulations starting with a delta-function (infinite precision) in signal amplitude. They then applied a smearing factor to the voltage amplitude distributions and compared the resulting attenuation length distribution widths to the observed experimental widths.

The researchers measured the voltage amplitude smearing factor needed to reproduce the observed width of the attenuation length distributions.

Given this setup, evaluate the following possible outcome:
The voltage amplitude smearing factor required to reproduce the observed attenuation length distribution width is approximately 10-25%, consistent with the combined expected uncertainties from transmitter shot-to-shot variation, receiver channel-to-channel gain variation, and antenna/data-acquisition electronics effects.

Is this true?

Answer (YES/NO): NO